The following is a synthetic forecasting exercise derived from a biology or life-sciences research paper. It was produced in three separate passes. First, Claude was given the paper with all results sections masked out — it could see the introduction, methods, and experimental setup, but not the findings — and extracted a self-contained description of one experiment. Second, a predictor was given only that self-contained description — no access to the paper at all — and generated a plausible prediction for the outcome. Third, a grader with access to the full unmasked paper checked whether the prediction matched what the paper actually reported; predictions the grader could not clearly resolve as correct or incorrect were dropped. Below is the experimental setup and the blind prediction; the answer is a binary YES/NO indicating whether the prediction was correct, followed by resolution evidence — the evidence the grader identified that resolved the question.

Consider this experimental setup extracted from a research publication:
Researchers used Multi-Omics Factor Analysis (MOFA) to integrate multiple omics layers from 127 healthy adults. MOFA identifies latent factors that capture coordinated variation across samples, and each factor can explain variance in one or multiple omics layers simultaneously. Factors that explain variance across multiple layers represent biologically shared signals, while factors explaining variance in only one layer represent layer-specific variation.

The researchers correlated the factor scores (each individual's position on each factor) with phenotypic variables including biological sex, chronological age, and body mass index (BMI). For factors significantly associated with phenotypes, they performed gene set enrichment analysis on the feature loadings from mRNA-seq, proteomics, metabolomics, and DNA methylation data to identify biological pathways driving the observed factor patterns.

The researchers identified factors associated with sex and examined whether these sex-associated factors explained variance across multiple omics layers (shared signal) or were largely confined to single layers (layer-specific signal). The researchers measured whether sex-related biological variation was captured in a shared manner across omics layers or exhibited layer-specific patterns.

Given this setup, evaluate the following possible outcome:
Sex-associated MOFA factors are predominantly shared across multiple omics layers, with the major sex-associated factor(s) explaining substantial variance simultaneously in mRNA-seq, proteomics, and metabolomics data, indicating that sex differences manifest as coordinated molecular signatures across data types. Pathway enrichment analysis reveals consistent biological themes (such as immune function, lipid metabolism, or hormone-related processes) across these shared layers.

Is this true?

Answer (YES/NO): NO